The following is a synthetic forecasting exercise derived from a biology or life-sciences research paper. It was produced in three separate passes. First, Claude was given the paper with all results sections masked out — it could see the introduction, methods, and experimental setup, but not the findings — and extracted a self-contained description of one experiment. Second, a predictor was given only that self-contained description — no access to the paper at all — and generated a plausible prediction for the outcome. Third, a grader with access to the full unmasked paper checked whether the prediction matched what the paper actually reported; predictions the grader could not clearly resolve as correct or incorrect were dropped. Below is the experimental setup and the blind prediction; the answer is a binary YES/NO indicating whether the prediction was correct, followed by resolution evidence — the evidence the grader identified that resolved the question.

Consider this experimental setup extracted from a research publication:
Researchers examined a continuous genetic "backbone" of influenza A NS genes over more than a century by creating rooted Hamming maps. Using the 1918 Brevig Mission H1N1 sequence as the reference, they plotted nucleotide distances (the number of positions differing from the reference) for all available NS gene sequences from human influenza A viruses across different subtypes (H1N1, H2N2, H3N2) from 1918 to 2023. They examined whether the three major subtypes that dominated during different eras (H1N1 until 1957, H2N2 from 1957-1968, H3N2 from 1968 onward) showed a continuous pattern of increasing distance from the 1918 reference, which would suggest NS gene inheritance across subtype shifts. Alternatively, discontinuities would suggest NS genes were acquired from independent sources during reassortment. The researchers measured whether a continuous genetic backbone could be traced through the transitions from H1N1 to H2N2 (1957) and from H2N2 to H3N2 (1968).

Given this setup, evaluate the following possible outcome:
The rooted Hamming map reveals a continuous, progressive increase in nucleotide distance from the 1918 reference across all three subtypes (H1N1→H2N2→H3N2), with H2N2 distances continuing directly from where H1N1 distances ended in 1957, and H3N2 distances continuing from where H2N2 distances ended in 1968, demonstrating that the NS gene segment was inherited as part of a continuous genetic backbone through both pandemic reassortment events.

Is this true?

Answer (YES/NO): YES